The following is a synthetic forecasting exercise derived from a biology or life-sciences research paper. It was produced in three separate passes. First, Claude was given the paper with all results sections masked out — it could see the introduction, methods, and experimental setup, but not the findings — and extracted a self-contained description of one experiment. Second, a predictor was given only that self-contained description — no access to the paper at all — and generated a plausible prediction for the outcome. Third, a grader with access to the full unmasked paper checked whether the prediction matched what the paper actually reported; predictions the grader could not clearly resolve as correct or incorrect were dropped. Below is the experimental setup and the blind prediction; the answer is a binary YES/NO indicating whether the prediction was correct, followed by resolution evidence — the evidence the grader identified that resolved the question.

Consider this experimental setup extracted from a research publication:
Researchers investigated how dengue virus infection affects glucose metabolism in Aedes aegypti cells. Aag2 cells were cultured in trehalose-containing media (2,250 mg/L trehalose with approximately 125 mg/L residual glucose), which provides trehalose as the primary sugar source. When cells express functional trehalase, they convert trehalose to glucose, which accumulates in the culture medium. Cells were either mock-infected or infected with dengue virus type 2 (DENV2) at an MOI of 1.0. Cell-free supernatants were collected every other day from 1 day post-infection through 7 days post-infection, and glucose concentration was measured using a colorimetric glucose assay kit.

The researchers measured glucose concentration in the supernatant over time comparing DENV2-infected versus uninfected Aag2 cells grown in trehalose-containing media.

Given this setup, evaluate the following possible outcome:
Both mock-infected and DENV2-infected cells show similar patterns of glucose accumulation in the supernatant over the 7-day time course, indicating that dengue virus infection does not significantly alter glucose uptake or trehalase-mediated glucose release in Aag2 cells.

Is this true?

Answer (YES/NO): YES